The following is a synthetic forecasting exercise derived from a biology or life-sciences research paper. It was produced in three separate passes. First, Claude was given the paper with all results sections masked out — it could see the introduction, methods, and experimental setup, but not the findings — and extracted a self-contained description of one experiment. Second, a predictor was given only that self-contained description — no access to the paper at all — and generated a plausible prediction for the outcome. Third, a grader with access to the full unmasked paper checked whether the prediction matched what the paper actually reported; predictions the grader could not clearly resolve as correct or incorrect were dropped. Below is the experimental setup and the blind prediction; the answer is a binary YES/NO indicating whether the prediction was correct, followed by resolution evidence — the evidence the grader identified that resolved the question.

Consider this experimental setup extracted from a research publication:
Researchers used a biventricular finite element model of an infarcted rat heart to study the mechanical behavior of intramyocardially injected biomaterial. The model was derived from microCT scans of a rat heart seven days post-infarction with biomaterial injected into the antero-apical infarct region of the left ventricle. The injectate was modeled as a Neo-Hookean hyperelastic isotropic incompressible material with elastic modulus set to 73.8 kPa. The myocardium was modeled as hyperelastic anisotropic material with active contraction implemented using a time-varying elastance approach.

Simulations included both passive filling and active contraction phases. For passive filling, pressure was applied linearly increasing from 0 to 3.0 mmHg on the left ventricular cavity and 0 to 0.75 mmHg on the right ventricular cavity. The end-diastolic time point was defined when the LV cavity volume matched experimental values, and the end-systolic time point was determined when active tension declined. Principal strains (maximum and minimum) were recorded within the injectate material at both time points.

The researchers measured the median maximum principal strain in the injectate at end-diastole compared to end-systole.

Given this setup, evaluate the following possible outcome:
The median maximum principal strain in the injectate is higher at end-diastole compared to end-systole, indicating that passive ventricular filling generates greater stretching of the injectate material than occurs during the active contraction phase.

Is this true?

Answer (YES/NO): NO